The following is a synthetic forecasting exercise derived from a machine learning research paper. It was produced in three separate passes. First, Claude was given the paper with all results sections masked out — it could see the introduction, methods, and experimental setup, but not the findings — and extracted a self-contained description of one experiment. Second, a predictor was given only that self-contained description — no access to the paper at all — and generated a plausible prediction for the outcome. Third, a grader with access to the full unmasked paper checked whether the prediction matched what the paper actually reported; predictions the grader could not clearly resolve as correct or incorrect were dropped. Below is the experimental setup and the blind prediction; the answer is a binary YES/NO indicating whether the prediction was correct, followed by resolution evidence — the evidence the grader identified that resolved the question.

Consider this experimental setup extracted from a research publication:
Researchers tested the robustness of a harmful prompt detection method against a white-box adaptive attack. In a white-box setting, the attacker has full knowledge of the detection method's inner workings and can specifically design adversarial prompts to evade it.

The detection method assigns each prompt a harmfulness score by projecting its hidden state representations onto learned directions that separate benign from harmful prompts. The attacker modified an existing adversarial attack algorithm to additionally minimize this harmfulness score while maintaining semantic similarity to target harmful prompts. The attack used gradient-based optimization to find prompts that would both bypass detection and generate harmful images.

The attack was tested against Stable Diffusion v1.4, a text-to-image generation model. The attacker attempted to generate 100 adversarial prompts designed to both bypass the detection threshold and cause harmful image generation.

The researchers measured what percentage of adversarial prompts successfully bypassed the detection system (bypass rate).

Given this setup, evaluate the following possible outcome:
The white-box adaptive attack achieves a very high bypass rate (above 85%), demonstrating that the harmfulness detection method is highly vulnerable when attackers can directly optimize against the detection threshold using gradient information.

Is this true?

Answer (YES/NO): NO